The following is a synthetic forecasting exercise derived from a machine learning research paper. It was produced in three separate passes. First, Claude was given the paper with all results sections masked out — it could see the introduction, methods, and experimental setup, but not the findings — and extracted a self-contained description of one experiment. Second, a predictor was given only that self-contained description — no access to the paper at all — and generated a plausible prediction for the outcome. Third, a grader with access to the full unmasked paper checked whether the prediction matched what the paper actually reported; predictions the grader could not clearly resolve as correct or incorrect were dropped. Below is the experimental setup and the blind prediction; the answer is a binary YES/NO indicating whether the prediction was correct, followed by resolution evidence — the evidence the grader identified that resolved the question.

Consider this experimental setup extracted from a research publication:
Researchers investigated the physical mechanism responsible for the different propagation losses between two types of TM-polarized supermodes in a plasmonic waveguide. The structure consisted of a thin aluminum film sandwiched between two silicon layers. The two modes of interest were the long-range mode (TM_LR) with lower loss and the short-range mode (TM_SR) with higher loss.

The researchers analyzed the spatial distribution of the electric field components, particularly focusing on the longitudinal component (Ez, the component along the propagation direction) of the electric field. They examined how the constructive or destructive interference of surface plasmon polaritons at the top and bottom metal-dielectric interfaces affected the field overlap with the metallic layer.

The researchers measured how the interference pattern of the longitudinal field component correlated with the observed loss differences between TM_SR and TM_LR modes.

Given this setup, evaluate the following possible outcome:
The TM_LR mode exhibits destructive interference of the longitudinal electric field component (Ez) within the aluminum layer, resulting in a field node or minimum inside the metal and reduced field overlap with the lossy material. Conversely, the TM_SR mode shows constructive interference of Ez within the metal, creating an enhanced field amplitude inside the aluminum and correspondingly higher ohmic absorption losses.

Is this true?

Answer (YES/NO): YES